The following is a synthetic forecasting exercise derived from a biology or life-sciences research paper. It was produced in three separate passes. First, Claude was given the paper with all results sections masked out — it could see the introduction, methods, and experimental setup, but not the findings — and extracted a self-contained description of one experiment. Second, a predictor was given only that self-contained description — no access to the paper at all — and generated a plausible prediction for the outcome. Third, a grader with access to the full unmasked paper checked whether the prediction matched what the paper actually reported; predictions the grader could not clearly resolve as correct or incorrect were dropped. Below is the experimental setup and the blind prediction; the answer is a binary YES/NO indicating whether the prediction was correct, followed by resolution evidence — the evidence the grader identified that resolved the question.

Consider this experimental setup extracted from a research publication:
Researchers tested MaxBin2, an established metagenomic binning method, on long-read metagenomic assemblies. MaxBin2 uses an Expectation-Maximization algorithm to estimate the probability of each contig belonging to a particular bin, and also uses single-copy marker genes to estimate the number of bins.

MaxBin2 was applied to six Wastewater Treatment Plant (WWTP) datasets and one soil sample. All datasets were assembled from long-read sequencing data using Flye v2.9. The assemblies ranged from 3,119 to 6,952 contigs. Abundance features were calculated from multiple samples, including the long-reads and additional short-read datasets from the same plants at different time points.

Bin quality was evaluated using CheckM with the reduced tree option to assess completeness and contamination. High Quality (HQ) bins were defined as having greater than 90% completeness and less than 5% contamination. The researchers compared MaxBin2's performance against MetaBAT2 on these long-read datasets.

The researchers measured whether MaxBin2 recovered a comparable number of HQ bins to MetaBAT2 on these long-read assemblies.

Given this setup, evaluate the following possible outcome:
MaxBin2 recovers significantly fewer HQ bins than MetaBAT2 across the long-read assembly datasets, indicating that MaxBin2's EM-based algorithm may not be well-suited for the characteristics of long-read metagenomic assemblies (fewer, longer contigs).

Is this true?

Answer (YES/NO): YES